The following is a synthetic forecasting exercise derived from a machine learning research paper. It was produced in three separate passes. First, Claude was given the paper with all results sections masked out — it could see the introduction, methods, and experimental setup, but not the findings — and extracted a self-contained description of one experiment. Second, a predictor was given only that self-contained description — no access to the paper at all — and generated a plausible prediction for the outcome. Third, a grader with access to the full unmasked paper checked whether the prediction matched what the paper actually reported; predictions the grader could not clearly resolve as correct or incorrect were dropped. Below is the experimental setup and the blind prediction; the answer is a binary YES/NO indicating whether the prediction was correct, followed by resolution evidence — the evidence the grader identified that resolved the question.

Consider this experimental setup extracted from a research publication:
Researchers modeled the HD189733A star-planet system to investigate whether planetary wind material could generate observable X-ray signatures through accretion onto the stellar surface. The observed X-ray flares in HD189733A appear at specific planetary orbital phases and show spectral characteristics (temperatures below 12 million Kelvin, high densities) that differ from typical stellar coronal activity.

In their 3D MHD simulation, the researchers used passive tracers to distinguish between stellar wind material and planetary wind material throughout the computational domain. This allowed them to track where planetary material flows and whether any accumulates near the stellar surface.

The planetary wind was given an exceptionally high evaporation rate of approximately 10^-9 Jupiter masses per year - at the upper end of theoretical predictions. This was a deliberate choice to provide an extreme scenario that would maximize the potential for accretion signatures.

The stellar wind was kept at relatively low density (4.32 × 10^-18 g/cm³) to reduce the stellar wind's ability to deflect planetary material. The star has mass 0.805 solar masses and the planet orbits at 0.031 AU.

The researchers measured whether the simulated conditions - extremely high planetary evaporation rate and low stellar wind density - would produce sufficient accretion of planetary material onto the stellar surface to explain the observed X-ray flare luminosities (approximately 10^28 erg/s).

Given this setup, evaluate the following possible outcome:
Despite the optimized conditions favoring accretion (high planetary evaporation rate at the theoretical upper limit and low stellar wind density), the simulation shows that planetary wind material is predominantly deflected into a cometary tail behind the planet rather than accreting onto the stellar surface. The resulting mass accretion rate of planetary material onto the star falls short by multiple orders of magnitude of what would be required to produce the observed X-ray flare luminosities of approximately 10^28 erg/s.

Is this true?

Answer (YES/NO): NO